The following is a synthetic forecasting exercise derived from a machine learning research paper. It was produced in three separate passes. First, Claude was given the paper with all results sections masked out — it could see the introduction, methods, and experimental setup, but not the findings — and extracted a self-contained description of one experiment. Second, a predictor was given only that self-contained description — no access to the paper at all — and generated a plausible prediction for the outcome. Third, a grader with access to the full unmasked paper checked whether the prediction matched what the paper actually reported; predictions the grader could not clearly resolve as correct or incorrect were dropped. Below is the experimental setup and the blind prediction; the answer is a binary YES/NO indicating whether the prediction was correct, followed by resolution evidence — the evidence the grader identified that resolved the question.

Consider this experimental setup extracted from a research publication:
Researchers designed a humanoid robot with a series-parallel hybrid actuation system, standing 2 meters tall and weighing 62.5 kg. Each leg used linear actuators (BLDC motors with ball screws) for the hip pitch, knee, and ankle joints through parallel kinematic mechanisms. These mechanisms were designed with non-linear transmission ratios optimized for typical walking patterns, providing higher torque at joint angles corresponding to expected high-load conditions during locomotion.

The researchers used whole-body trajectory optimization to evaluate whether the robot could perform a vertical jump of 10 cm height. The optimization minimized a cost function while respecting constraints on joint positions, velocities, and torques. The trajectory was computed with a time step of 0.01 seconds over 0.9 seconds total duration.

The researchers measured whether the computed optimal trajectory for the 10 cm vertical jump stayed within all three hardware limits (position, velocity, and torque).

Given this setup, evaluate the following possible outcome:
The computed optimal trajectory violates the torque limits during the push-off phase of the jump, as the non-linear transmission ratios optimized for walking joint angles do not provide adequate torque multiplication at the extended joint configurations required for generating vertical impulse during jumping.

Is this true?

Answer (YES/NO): NO